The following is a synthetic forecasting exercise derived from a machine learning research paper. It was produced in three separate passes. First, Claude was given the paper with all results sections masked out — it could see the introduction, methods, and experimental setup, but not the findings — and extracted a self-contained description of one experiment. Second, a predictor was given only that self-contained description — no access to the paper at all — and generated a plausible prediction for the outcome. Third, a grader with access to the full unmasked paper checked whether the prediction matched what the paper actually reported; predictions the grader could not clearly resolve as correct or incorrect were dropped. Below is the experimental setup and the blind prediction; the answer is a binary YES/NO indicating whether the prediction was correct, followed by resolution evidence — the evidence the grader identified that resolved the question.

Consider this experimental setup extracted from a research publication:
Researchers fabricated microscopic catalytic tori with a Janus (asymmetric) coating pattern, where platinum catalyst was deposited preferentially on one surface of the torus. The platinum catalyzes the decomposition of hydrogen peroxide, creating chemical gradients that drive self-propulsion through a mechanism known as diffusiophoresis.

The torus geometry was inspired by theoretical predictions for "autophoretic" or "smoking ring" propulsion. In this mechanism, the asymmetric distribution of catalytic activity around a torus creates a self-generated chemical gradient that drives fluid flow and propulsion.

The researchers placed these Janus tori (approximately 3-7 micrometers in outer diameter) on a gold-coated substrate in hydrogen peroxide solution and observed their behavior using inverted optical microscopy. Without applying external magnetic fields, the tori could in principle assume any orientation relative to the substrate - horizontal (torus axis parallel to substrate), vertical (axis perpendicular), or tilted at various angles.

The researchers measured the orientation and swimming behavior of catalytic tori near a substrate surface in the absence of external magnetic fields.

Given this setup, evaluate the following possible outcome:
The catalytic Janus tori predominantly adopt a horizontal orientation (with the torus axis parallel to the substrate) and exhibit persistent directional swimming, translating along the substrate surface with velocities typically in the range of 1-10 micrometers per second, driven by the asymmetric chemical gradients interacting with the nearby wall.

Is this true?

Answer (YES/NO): YES